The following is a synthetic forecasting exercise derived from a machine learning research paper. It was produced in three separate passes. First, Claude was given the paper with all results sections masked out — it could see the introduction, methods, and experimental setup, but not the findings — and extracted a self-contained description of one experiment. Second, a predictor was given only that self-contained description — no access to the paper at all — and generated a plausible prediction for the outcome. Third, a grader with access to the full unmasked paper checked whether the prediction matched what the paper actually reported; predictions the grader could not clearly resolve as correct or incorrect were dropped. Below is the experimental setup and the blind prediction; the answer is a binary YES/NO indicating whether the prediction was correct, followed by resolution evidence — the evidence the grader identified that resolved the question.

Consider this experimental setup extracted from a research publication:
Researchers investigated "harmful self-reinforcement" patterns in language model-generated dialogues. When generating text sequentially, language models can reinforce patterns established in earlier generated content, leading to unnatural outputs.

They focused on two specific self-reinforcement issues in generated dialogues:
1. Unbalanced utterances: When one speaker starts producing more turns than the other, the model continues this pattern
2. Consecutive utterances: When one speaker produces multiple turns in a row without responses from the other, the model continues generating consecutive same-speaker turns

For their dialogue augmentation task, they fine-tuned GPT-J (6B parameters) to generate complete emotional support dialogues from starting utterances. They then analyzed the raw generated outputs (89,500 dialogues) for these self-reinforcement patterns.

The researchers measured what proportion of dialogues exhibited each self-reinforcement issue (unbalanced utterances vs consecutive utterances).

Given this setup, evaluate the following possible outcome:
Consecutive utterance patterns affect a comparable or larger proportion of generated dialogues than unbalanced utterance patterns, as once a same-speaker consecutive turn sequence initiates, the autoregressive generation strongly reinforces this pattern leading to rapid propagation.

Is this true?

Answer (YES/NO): NO